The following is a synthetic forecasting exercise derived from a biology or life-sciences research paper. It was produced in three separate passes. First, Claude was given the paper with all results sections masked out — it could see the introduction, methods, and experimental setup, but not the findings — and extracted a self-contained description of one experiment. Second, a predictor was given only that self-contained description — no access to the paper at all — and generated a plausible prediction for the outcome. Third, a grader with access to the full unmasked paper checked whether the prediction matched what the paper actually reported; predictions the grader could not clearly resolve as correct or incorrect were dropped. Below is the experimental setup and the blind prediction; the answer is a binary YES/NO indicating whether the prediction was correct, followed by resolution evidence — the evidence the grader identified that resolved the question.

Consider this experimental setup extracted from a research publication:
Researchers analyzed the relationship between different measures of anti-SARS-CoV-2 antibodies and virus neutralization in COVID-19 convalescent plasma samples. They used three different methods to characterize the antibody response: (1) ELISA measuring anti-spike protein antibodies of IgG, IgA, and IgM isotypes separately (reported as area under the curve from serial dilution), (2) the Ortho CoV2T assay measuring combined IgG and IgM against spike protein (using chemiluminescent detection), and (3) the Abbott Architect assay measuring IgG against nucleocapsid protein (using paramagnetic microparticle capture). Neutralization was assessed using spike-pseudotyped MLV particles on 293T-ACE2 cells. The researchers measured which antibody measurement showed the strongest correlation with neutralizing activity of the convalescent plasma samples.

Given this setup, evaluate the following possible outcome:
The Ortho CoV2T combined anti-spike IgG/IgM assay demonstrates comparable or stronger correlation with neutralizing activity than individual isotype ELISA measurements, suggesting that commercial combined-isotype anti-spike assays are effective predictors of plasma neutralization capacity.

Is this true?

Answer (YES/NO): NO